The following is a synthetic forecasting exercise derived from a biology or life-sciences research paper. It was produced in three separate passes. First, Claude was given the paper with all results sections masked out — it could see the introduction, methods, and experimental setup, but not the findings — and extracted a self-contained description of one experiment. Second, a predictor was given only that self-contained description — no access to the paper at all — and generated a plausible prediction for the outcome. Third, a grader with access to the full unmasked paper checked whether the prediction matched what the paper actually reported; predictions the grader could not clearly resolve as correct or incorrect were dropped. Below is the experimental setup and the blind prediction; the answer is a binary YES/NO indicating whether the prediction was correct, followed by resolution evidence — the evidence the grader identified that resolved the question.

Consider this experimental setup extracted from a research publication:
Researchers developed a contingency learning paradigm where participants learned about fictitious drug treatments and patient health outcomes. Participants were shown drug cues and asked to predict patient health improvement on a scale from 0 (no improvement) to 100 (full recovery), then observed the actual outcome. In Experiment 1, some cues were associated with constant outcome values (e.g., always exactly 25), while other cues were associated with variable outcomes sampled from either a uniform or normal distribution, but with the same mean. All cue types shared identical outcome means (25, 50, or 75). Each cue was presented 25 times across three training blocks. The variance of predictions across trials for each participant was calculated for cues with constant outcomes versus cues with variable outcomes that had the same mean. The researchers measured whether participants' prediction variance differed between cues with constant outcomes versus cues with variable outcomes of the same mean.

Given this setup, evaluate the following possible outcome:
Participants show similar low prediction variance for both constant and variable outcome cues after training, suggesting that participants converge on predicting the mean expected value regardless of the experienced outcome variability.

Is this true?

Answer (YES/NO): NO